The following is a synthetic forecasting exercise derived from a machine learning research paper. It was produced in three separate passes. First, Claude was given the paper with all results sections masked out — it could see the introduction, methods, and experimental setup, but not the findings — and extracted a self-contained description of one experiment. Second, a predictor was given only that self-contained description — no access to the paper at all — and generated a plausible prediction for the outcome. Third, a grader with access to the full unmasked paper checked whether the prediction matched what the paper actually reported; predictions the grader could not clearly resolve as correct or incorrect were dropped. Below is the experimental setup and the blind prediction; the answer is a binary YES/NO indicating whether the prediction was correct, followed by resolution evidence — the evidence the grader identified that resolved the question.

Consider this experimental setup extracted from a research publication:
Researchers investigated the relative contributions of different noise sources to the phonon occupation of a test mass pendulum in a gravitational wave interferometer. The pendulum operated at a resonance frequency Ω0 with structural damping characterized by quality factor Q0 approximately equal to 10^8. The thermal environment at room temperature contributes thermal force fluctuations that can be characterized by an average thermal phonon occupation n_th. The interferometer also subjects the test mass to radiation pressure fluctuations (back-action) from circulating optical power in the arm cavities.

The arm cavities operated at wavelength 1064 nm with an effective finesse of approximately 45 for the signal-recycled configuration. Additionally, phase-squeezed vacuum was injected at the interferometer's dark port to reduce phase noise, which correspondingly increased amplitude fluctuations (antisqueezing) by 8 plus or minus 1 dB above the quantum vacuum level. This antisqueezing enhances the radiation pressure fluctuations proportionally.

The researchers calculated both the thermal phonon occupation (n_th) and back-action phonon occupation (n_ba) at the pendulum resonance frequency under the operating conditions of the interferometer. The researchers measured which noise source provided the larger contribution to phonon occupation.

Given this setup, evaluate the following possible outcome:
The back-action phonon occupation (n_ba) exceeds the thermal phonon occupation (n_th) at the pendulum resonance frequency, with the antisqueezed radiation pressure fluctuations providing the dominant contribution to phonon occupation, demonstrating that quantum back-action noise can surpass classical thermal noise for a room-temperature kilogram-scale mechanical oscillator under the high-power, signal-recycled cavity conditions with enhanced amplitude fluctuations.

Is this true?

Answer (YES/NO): NO